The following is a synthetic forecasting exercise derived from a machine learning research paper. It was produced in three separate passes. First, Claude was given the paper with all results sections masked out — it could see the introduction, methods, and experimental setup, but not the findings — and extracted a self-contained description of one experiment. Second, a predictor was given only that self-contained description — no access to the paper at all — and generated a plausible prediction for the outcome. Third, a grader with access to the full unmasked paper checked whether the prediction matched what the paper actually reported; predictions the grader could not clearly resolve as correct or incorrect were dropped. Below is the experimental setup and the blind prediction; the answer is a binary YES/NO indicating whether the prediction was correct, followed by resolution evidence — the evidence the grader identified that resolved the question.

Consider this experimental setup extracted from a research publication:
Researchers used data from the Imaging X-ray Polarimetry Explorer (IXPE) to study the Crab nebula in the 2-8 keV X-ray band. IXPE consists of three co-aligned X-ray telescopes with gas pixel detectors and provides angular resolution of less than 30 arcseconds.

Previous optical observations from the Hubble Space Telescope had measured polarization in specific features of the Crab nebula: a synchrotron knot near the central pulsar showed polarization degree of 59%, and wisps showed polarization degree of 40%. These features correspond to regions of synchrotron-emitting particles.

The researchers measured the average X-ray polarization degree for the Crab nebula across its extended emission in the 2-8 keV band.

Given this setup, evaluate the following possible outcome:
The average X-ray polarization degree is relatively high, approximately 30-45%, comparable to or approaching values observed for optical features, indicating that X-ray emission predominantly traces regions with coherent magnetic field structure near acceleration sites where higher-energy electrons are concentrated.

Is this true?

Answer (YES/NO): NO